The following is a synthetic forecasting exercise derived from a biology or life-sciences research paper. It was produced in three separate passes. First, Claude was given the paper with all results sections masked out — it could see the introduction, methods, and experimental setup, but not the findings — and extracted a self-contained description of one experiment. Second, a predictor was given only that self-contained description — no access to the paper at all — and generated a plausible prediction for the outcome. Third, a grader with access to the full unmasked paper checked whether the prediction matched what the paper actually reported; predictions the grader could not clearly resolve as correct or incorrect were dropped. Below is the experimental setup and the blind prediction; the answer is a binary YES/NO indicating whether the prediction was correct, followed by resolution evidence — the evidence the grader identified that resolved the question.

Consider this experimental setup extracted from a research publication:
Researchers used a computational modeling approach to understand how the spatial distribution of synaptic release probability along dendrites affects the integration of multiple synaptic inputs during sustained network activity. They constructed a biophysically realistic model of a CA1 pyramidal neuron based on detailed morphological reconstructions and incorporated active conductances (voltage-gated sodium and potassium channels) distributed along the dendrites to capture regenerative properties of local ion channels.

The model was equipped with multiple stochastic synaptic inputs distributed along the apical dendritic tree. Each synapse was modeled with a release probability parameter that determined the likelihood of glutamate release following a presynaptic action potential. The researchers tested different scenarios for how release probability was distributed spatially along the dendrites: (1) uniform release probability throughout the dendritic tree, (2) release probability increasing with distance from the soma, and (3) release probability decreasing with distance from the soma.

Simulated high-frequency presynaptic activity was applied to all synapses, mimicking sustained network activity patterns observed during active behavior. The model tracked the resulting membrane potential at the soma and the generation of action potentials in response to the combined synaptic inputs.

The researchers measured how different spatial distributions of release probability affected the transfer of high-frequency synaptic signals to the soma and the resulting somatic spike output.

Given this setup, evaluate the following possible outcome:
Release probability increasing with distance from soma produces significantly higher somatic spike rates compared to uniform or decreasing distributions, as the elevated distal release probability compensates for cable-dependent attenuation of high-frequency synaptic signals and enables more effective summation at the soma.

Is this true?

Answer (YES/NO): YES